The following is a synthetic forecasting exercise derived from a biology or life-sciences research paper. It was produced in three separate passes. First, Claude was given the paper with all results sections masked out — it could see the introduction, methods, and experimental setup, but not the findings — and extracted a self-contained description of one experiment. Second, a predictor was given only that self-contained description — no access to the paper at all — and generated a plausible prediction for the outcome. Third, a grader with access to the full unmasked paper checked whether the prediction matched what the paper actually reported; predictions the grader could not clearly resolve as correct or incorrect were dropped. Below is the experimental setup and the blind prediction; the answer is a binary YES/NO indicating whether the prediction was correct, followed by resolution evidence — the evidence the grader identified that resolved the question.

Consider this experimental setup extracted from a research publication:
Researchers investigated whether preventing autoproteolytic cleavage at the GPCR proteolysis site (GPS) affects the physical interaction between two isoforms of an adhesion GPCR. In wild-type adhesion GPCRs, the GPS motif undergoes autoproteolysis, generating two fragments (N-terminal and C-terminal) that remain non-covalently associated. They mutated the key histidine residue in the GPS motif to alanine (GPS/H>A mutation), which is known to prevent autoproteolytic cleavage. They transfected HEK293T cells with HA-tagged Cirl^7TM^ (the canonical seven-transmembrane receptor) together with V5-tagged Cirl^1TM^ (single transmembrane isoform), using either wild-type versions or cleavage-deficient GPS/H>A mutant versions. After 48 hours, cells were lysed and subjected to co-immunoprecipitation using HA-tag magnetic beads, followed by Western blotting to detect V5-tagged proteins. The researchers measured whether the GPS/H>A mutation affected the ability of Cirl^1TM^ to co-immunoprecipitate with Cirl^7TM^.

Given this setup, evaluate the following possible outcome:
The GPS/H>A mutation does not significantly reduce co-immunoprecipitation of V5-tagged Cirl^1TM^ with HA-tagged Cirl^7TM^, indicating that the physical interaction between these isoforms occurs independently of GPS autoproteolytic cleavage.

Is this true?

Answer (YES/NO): YES